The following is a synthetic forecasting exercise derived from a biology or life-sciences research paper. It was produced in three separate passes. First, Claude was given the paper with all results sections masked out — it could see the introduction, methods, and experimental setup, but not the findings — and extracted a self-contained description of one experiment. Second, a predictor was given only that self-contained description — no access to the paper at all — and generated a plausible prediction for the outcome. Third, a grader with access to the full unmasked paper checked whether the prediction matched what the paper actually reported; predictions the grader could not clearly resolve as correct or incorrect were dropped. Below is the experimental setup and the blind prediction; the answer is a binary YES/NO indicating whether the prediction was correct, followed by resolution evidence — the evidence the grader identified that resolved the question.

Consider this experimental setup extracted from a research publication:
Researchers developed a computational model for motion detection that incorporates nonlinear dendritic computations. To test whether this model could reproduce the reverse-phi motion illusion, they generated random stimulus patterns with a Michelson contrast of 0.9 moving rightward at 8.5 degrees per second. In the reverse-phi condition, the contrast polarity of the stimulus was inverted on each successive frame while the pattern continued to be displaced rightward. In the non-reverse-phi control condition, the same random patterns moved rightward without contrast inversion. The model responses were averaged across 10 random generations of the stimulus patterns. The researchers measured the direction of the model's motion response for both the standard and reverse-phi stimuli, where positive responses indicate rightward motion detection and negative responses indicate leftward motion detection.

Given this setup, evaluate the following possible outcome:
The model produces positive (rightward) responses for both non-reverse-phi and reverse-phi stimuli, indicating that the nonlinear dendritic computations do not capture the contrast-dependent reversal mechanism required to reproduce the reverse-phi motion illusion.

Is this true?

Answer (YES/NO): NO